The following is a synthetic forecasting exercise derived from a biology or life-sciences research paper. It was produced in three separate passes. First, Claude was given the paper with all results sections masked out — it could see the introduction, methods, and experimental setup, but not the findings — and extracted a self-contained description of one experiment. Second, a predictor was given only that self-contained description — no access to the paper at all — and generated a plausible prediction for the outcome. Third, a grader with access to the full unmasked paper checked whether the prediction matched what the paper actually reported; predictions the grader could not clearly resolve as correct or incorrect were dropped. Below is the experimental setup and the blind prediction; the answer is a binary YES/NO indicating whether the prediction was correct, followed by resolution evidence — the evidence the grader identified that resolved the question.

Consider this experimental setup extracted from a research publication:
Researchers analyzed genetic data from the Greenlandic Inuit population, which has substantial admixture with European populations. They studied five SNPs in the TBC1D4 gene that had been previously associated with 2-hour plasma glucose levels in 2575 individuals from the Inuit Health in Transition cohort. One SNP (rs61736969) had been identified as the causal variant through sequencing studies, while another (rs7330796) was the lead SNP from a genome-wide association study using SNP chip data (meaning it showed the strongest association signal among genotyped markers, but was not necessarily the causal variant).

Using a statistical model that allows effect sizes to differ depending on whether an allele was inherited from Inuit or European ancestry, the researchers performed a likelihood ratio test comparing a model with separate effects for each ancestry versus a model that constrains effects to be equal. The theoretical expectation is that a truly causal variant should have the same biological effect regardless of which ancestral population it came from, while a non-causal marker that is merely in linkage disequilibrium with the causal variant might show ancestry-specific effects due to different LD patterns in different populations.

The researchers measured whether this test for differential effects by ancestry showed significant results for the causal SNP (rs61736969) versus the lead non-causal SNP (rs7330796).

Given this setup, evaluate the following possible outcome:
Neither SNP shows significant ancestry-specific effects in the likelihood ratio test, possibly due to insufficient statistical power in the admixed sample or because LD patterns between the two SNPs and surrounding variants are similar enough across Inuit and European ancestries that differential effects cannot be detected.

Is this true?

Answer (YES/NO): NO